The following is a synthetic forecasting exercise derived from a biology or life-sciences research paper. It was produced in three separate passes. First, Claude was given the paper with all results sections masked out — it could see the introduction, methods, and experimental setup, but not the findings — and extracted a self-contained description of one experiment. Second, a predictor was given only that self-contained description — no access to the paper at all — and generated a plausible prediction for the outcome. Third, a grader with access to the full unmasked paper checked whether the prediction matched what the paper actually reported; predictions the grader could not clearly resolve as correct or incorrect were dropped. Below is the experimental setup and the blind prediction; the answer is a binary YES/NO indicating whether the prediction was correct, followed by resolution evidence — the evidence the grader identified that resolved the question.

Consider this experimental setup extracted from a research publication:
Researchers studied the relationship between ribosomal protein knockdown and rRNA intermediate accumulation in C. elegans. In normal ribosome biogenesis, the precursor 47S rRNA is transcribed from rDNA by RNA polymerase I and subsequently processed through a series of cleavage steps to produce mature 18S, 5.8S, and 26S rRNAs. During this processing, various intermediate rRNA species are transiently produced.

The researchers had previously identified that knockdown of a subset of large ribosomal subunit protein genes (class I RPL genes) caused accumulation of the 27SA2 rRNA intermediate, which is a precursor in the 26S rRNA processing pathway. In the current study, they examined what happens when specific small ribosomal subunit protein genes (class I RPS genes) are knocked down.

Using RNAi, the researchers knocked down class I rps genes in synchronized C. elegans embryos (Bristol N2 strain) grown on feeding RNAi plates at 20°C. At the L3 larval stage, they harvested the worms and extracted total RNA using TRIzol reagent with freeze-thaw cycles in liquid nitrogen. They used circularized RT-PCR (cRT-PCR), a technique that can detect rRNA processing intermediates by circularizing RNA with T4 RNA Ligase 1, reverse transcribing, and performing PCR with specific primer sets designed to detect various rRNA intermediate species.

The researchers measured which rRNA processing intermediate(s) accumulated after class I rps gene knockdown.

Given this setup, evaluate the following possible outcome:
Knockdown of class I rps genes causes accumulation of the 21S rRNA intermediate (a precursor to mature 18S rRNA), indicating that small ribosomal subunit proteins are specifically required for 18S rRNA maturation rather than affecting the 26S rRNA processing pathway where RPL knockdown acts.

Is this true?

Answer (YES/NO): NO